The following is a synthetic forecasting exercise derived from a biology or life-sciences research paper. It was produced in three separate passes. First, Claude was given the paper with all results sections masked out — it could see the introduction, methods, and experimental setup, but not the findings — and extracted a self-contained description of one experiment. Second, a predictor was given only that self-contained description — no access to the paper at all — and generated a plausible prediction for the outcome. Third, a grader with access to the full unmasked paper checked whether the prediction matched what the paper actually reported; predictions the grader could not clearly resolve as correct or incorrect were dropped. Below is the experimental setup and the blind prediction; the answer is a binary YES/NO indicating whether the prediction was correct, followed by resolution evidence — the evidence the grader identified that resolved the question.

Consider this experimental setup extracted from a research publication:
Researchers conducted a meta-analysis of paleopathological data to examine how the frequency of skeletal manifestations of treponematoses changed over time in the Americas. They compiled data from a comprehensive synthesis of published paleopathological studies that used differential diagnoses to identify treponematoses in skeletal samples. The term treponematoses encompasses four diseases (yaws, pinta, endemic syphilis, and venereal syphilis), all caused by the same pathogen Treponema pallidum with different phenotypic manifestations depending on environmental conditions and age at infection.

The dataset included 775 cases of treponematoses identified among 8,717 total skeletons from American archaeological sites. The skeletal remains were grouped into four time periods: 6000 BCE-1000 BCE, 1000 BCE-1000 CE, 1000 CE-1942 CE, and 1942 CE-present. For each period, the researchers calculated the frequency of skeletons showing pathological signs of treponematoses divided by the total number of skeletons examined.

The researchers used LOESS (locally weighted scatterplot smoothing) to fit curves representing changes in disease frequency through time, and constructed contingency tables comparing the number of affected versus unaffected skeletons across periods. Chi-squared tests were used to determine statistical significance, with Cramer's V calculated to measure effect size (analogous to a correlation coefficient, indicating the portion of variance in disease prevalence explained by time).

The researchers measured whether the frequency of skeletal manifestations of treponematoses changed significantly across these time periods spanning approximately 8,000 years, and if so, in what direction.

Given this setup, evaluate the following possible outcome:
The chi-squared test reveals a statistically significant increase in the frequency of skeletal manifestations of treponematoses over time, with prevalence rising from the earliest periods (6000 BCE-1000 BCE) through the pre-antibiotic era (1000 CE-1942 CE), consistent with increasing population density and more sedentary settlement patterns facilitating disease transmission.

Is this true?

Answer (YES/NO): NO